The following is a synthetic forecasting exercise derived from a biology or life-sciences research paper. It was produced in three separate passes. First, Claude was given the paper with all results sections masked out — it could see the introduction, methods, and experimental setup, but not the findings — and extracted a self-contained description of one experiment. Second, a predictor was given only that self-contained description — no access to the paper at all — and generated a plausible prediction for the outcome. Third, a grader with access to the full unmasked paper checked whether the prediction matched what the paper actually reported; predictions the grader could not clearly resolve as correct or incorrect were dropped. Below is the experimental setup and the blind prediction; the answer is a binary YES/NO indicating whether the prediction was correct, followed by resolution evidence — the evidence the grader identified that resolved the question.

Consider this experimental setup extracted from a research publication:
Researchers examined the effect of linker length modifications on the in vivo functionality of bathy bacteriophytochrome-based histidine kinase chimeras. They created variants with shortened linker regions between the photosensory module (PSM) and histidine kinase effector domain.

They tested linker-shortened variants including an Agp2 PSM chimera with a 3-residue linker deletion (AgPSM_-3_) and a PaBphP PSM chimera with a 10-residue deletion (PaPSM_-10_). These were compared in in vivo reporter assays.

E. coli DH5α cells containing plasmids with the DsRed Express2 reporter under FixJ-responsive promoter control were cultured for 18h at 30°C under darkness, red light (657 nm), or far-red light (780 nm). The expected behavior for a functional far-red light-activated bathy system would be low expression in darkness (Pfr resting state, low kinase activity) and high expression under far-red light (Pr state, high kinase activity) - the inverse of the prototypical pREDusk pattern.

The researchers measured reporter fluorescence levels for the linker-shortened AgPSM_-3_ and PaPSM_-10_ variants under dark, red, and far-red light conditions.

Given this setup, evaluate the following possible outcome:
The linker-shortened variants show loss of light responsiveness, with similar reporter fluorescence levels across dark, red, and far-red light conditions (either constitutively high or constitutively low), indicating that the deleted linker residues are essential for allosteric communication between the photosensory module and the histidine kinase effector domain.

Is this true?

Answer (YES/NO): YES